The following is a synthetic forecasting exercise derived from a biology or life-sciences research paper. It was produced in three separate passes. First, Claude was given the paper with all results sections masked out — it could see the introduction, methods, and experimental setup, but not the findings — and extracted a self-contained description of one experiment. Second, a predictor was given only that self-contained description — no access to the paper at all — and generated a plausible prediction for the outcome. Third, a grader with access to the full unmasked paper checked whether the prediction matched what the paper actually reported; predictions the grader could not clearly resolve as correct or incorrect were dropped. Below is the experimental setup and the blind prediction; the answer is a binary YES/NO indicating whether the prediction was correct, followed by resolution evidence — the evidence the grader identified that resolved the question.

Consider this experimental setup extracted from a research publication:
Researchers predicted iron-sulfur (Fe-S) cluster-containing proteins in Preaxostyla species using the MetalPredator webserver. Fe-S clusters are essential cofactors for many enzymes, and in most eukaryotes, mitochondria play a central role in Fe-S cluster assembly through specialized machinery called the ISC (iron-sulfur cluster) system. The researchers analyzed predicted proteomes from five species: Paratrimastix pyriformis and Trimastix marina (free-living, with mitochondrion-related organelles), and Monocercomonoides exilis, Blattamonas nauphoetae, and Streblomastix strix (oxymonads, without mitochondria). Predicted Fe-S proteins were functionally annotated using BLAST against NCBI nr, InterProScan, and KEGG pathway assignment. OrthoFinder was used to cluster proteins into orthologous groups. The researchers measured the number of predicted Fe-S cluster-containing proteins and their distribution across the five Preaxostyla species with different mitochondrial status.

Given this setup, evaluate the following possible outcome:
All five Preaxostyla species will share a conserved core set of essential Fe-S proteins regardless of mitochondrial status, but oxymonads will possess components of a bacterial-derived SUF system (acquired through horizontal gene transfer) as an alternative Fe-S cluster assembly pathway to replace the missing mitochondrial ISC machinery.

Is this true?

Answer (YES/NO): NO